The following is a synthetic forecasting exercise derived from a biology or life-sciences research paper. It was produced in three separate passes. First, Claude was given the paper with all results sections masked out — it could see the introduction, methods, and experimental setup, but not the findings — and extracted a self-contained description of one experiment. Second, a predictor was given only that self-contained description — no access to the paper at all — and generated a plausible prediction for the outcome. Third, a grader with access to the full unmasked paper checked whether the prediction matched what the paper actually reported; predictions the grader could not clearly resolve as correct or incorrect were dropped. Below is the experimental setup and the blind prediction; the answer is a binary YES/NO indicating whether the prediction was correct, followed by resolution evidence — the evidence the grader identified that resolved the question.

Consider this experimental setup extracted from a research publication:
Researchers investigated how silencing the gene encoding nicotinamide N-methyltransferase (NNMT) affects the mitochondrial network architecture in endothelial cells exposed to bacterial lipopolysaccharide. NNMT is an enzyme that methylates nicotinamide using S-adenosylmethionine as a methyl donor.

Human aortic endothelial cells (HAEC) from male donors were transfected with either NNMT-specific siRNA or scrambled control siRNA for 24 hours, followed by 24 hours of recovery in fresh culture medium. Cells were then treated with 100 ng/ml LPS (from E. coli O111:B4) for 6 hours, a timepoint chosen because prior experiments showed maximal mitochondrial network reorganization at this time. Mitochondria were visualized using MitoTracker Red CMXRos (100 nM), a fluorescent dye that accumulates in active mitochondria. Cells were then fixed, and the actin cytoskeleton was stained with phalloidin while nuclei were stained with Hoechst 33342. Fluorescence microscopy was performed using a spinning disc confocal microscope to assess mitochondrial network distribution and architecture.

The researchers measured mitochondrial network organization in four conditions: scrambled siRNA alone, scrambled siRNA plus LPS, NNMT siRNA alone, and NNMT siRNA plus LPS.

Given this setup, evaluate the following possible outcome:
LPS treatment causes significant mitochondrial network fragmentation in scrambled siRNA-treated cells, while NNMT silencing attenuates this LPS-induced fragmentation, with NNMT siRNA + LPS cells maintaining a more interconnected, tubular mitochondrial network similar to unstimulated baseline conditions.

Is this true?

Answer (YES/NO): NO